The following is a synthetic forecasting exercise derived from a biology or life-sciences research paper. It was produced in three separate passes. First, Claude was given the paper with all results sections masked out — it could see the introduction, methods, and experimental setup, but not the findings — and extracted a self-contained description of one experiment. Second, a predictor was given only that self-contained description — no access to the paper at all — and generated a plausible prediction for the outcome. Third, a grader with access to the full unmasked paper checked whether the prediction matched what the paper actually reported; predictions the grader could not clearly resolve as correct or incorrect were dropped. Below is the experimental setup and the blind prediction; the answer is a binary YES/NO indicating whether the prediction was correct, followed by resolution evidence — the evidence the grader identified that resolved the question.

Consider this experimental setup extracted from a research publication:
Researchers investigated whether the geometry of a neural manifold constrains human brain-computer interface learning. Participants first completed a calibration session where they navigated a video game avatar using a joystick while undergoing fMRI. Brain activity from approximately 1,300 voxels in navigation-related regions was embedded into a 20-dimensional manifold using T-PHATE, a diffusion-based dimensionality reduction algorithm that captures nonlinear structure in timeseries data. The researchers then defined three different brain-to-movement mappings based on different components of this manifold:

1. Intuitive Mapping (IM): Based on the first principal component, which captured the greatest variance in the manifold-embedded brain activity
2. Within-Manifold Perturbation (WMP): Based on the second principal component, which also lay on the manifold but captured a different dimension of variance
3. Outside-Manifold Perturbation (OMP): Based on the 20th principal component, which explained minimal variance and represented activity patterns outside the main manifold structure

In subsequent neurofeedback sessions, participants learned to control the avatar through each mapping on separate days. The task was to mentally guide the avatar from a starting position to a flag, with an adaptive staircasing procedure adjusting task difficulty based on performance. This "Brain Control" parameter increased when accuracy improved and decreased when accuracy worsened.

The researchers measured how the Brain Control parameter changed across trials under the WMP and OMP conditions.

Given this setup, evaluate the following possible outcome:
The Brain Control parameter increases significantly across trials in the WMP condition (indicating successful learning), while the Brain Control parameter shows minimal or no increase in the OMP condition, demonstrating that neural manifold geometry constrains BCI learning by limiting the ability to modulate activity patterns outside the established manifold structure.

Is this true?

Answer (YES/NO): YES